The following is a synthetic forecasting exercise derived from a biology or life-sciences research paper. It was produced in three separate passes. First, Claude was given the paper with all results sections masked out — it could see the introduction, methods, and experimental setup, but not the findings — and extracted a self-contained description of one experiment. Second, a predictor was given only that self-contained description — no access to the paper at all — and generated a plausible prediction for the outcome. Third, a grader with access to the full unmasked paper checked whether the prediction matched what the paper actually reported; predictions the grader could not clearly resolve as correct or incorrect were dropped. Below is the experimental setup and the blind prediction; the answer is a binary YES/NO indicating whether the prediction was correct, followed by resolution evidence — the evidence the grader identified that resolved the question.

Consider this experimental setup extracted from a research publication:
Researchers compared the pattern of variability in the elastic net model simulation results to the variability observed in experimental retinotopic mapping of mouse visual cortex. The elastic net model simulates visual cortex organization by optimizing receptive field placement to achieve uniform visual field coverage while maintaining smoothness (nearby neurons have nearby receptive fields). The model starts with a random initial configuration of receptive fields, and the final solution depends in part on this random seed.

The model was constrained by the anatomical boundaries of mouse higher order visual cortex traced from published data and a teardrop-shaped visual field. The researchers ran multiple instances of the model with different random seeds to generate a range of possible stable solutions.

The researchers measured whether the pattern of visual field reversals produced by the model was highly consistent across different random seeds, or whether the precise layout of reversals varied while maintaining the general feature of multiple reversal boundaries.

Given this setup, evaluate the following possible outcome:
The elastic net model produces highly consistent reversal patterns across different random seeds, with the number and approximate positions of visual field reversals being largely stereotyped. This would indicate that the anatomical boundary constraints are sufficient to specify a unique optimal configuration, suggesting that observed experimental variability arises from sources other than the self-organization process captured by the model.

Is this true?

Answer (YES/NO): NO